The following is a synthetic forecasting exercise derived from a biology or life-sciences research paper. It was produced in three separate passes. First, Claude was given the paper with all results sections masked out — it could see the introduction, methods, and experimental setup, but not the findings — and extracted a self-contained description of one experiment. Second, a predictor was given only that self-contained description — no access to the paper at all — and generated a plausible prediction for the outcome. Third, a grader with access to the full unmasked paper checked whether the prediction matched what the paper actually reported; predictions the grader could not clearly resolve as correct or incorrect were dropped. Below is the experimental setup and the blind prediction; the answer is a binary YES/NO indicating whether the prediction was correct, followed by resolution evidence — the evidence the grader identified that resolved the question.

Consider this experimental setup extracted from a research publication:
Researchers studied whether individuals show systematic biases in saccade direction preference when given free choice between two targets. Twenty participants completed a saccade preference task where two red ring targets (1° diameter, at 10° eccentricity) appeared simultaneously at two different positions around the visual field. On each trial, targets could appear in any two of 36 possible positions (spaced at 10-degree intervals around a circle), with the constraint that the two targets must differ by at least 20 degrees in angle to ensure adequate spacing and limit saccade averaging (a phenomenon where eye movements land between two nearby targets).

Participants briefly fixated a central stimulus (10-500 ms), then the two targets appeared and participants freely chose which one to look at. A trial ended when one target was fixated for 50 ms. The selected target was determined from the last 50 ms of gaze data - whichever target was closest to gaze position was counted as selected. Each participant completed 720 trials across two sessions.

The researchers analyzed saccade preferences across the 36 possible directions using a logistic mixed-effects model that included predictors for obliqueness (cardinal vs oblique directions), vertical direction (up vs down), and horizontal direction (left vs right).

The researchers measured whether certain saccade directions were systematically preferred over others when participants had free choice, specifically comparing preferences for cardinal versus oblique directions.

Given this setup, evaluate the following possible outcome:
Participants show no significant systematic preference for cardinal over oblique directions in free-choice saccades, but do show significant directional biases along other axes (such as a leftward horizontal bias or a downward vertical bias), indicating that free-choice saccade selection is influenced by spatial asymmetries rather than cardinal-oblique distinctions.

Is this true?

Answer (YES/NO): NO